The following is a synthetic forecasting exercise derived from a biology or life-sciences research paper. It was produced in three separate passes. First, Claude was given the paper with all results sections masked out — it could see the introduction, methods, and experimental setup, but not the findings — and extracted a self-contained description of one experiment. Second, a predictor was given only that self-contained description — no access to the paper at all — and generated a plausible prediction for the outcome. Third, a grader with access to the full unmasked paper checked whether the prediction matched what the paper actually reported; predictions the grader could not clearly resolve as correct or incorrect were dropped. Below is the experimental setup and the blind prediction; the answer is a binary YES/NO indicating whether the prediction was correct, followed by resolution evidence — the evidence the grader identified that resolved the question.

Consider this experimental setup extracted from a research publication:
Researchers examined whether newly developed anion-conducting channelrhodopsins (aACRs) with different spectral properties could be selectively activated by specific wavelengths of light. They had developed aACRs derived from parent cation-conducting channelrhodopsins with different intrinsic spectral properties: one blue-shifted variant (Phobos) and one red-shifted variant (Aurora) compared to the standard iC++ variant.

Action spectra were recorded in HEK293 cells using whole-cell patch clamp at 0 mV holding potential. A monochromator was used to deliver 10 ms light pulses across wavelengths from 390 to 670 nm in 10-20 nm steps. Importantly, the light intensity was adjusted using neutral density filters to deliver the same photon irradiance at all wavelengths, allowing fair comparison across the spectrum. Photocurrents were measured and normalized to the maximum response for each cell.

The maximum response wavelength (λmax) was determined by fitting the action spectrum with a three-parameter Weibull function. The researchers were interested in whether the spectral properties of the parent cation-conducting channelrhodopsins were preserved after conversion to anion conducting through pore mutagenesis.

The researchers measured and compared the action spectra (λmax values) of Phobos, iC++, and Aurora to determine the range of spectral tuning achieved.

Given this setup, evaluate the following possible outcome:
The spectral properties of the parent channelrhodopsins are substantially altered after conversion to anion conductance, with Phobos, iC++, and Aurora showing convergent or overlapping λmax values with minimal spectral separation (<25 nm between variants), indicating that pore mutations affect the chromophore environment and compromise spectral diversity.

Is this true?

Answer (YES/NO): NO